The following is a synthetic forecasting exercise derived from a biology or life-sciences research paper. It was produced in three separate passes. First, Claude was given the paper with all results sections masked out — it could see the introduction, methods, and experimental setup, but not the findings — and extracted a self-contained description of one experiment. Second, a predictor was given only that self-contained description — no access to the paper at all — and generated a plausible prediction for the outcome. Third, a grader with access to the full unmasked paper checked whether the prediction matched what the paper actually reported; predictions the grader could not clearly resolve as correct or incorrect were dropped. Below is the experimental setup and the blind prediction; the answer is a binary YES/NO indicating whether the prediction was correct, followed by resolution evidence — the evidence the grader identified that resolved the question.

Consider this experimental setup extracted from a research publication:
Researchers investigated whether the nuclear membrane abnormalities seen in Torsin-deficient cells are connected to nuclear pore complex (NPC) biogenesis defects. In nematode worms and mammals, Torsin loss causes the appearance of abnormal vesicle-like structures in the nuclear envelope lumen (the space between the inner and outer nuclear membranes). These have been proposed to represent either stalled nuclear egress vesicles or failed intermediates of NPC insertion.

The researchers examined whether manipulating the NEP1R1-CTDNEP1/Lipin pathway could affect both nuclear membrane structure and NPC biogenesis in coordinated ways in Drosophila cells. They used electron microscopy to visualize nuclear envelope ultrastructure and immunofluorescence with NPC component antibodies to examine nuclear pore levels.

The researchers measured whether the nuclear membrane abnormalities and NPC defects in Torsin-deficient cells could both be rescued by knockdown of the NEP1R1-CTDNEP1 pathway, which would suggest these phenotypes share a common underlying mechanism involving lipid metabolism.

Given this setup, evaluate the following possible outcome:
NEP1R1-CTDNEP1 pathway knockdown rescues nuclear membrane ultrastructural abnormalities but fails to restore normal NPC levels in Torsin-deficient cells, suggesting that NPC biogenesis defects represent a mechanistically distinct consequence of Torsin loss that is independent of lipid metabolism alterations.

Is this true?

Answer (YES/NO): NO